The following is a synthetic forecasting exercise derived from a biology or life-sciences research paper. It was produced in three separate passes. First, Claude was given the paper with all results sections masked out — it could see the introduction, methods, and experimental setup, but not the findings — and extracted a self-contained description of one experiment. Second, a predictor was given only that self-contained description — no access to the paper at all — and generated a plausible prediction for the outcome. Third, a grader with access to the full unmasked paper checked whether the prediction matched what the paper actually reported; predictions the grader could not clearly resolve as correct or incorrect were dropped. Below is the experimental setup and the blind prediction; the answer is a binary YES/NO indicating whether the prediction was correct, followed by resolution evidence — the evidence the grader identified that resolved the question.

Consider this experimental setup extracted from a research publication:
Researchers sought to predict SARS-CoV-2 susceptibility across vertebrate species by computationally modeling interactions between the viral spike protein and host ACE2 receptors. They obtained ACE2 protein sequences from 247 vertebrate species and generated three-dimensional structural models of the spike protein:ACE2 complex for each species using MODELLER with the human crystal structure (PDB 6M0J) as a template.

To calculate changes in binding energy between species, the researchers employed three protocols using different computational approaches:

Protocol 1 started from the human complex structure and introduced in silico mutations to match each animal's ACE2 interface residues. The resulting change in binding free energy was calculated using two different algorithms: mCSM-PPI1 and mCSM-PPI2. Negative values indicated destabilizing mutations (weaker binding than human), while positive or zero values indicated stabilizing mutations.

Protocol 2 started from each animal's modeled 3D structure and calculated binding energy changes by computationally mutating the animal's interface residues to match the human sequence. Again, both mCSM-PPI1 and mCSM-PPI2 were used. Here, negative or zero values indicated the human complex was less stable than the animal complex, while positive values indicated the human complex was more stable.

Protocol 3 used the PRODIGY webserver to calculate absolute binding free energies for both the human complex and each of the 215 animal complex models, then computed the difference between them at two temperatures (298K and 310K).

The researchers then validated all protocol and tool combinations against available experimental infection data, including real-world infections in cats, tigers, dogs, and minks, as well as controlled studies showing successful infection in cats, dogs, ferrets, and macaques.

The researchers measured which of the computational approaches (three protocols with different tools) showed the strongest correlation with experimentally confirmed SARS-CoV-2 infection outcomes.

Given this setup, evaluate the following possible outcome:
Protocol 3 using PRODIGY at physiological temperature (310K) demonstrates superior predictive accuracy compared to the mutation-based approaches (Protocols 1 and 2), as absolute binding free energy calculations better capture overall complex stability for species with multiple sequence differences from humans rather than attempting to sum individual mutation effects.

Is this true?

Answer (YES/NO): NO